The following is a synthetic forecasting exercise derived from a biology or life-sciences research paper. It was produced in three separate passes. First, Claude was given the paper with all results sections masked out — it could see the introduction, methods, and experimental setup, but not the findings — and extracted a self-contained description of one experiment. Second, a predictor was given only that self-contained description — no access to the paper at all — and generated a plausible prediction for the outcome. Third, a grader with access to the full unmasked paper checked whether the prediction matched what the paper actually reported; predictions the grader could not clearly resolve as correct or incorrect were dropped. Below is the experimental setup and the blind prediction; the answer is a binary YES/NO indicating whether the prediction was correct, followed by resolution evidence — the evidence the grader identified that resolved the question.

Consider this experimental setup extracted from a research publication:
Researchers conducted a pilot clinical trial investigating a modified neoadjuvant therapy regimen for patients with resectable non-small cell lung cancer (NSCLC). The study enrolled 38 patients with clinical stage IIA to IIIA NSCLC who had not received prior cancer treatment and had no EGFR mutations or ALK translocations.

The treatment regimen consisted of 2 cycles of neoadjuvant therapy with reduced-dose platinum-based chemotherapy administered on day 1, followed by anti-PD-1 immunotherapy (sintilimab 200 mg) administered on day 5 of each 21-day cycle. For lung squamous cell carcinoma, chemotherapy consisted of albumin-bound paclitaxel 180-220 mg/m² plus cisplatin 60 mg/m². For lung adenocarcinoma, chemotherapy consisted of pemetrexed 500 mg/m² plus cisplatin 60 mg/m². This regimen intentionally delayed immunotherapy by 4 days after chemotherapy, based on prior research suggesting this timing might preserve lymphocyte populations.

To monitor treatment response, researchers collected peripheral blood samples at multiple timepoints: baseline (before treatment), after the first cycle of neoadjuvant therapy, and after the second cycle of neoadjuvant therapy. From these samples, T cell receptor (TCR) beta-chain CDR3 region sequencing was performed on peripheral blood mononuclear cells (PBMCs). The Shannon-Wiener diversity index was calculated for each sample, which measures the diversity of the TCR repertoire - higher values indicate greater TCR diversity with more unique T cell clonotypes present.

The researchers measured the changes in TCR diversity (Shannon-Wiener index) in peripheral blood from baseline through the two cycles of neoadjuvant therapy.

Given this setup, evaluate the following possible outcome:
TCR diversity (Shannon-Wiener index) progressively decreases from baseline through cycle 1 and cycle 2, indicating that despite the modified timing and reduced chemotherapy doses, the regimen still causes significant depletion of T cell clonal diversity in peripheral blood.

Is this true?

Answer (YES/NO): NO